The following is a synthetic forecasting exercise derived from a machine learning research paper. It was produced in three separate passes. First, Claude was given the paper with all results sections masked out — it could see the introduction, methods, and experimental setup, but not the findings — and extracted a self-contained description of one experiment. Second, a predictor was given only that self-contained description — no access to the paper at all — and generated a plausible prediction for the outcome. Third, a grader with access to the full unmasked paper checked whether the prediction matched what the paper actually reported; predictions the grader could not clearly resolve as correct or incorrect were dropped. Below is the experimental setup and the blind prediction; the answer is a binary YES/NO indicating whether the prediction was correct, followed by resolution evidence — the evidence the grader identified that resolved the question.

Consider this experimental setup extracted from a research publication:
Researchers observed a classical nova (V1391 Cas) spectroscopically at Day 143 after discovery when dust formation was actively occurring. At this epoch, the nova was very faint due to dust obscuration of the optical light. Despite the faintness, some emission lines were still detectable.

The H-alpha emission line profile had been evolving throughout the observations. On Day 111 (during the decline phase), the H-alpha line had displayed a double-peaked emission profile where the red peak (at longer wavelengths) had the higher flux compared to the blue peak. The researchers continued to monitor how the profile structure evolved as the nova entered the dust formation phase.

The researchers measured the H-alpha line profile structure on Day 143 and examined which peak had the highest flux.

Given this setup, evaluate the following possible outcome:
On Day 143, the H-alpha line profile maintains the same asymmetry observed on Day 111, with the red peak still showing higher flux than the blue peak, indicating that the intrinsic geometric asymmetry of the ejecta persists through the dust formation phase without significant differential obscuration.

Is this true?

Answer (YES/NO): NO